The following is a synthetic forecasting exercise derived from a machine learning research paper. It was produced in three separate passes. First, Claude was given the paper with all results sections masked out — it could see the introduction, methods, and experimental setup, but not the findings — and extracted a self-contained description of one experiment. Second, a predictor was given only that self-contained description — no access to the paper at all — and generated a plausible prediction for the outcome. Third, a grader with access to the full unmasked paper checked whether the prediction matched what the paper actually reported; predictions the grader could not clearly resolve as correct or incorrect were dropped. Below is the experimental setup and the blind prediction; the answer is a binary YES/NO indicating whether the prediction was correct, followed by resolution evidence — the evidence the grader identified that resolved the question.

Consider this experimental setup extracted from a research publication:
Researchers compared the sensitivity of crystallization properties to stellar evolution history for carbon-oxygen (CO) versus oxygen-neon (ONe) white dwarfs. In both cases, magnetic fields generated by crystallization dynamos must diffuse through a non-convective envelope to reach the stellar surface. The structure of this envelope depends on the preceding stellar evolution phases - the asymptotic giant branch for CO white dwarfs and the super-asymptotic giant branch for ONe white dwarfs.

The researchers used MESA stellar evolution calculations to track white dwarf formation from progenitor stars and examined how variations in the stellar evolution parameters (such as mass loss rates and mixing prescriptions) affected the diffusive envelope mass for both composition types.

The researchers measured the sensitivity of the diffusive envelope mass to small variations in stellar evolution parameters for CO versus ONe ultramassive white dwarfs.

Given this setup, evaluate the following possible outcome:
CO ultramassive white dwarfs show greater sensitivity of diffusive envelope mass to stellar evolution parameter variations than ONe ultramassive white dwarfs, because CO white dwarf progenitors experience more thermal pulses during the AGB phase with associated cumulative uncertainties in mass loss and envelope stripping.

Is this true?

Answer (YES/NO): NO